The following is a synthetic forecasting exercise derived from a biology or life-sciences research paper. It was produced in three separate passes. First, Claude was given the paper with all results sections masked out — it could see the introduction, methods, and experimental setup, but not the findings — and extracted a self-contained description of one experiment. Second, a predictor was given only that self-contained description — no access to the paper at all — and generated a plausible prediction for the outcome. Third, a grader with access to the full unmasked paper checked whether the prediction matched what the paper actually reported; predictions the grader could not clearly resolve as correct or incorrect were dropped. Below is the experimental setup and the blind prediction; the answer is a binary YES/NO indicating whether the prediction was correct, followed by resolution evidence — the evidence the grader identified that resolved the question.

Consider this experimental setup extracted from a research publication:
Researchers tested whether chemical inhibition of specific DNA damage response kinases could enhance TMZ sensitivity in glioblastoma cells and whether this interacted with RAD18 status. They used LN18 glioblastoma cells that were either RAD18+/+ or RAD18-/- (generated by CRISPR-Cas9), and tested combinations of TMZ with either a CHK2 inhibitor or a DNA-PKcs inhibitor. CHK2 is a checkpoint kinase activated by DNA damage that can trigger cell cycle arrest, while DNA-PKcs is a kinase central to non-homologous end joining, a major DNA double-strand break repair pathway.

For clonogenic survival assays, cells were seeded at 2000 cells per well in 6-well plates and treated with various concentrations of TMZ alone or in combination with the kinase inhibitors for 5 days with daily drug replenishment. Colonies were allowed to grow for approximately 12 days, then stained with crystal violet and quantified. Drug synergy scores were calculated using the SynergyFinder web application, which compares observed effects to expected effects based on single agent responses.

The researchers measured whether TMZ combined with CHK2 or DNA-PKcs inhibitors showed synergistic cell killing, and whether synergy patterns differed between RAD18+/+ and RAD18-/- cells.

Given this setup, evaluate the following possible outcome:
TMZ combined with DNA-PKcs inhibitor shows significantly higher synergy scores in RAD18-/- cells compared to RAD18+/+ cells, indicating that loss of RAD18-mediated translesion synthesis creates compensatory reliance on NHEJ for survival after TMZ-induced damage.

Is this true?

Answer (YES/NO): YES